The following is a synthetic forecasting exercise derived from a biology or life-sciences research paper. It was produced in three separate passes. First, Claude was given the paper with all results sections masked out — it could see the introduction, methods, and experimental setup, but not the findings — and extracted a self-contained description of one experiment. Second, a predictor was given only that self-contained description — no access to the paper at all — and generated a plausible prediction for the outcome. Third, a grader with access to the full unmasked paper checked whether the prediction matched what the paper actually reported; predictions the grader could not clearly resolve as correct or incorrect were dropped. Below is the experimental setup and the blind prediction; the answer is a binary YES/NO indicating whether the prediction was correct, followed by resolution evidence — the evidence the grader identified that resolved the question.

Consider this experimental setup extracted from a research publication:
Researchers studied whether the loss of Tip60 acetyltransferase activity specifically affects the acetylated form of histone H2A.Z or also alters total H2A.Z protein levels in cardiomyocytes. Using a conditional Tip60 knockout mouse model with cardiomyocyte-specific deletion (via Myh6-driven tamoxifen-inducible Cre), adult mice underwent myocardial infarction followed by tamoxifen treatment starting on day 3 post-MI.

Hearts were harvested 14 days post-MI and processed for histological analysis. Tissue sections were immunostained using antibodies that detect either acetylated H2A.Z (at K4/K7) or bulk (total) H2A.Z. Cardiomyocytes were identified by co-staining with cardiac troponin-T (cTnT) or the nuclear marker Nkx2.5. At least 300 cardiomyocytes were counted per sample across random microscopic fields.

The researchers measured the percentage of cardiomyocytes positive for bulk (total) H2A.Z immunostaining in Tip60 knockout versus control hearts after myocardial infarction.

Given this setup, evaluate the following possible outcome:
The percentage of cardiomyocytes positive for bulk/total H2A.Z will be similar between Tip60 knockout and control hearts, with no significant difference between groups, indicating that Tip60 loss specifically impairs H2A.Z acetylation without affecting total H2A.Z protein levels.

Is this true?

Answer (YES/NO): YES